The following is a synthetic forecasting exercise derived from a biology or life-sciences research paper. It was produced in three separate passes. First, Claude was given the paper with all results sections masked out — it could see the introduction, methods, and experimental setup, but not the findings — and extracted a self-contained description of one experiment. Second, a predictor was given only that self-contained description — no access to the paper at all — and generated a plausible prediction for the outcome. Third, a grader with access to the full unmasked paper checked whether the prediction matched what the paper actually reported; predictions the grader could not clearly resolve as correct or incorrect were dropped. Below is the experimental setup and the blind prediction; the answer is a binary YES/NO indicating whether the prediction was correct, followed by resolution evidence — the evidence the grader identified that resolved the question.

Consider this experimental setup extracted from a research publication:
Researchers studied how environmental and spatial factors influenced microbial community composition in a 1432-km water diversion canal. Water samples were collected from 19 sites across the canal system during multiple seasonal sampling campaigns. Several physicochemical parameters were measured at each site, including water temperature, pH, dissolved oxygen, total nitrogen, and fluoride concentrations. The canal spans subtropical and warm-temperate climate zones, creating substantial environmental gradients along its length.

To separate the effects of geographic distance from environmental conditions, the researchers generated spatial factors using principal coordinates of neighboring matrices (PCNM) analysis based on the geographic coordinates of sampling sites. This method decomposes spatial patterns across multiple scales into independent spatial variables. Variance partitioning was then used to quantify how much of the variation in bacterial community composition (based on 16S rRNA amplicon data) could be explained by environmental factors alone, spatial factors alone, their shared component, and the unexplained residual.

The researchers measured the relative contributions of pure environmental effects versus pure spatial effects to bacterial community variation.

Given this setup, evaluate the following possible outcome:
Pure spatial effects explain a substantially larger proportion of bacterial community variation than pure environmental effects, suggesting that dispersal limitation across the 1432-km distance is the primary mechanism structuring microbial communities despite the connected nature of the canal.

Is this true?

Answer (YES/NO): NO